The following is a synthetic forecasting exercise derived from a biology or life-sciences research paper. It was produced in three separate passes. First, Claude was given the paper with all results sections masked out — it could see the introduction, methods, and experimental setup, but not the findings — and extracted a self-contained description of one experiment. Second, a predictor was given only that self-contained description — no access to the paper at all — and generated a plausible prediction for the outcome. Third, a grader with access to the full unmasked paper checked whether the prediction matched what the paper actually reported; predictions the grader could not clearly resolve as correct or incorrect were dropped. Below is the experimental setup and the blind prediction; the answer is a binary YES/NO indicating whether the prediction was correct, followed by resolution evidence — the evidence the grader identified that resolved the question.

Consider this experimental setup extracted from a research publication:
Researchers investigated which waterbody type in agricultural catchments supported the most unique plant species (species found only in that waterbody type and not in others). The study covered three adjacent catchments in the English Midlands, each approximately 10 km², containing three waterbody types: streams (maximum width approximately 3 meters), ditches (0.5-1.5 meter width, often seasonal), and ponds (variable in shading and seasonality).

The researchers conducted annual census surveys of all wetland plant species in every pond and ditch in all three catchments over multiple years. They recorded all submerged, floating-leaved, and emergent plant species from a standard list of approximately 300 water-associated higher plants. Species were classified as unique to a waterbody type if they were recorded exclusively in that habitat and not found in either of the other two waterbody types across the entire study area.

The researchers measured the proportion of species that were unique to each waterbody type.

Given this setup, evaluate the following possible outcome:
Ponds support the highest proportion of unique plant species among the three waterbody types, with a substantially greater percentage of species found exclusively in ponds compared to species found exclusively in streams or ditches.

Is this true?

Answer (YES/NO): YES